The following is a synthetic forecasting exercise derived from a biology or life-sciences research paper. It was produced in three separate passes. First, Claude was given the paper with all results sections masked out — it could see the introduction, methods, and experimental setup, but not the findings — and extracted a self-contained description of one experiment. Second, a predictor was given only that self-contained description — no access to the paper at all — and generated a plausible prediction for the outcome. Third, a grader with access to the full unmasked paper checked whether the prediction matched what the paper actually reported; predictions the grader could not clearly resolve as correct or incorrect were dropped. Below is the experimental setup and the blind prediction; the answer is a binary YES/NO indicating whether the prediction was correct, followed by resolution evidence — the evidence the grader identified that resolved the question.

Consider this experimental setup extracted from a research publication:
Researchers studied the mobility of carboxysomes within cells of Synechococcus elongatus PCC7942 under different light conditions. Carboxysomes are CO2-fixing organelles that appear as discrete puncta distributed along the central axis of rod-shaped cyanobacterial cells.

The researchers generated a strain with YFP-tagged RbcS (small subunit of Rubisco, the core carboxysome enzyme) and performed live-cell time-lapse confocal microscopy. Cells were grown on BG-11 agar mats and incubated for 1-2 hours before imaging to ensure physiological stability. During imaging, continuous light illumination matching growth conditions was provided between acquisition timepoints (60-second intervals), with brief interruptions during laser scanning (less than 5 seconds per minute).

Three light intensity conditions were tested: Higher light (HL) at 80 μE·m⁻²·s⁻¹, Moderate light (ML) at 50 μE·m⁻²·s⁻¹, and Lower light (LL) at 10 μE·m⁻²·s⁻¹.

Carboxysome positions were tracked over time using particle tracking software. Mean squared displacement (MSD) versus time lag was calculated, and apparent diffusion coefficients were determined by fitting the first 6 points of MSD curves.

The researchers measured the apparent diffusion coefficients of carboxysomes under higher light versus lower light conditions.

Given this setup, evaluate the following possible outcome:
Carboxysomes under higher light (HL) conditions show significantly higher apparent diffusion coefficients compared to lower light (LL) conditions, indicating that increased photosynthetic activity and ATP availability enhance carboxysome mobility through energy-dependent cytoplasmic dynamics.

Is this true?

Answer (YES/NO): YES